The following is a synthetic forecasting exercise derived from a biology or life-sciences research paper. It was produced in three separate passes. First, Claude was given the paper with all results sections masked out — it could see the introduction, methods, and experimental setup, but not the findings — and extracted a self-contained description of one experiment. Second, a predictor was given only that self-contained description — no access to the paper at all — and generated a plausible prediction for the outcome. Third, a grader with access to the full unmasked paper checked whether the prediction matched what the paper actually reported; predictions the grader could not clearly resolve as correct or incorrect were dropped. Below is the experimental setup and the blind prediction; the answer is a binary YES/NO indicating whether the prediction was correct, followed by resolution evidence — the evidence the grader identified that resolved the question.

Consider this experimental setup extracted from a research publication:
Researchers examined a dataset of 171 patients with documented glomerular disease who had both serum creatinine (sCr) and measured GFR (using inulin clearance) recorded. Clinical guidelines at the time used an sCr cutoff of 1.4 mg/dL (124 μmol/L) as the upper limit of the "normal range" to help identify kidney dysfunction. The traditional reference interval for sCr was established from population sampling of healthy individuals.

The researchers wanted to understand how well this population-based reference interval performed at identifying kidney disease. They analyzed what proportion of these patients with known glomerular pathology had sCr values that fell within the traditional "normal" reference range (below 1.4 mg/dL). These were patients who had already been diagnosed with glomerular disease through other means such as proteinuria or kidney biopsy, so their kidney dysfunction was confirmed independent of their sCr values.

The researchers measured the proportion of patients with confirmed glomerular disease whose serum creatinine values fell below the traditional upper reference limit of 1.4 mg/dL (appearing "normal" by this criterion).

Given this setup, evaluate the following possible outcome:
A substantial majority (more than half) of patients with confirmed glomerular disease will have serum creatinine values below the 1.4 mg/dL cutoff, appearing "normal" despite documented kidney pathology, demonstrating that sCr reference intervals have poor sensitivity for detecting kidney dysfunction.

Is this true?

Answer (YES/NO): NO